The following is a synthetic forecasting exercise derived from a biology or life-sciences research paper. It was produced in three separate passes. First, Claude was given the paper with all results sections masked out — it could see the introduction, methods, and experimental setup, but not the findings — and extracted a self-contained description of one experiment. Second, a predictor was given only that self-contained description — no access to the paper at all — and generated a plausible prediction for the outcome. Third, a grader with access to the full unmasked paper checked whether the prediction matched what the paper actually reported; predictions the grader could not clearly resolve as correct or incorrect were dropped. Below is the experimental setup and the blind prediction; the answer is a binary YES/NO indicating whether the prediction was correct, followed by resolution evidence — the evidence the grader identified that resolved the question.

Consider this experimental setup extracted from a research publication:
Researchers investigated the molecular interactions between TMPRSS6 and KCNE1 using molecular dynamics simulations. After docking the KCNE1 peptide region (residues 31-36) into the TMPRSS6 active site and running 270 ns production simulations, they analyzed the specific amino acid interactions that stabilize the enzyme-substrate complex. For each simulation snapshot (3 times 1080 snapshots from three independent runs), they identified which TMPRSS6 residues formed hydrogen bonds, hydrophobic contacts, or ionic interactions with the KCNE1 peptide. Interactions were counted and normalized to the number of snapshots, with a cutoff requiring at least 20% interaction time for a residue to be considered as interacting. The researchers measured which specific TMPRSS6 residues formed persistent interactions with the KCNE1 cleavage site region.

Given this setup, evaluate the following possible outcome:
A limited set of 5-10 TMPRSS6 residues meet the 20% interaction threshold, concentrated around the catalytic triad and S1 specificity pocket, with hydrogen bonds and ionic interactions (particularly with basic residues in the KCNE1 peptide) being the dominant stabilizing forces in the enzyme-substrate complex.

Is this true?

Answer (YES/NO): YES